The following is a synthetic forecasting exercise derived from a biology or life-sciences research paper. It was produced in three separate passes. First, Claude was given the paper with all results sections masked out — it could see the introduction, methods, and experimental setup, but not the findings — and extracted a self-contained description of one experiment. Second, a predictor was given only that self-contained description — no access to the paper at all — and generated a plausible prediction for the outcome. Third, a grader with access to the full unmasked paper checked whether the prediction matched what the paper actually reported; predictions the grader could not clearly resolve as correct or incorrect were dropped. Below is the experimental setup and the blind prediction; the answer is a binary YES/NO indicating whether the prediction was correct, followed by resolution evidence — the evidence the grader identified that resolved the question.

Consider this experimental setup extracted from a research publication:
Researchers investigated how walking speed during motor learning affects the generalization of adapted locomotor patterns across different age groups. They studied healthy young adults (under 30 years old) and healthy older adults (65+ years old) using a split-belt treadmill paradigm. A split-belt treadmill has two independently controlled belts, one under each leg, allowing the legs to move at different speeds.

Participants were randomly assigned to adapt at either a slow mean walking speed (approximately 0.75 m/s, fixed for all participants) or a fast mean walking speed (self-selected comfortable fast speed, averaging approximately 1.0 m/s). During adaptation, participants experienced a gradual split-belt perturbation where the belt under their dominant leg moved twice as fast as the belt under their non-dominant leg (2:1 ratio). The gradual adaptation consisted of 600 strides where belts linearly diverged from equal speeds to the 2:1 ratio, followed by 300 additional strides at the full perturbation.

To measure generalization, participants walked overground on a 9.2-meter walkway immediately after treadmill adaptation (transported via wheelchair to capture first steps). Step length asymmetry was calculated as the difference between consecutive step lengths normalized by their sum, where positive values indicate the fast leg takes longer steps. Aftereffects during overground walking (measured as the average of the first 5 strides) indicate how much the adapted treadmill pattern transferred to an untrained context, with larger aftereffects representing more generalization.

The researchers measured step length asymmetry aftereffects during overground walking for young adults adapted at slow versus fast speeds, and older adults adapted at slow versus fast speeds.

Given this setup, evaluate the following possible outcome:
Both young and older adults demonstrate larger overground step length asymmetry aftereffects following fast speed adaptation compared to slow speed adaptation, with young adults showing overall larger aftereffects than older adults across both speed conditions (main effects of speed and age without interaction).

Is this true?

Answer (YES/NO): NO